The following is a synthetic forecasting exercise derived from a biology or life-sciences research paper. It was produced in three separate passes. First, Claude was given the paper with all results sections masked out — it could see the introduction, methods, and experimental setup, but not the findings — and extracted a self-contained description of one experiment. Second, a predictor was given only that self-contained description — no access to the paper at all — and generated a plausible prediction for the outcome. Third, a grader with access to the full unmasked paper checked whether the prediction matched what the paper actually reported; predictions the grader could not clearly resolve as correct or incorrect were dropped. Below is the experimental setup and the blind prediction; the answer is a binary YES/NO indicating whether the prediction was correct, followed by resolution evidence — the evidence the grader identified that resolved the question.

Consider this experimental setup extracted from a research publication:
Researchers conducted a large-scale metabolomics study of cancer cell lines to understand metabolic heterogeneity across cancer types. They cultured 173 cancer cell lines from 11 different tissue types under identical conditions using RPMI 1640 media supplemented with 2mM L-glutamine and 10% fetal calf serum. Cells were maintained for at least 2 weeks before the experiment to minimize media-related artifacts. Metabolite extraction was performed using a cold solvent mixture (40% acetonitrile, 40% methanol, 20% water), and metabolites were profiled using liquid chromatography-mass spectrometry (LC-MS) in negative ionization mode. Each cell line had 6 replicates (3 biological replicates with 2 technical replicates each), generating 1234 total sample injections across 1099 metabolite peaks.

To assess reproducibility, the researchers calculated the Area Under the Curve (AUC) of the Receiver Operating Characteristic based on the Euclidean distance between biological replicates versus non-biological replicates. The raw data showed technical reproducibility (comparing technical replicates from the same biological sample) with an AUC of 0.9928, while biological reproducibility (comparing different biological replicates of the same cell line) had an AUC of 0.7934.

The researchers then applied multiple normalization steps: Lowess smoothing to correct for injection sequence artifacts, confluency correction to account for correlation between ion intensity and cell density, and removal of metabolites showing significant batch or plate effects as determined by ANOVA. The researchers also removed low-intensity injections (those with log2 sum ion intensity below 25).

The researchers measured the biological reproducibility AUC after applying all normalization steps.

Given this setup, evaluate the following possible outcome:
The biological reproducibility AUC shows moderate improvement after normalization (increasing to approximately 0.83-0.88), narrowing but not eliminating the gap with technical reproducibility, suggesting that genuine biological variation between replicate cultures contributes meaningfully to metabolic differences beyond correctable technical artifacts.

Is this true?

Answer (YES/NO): NO